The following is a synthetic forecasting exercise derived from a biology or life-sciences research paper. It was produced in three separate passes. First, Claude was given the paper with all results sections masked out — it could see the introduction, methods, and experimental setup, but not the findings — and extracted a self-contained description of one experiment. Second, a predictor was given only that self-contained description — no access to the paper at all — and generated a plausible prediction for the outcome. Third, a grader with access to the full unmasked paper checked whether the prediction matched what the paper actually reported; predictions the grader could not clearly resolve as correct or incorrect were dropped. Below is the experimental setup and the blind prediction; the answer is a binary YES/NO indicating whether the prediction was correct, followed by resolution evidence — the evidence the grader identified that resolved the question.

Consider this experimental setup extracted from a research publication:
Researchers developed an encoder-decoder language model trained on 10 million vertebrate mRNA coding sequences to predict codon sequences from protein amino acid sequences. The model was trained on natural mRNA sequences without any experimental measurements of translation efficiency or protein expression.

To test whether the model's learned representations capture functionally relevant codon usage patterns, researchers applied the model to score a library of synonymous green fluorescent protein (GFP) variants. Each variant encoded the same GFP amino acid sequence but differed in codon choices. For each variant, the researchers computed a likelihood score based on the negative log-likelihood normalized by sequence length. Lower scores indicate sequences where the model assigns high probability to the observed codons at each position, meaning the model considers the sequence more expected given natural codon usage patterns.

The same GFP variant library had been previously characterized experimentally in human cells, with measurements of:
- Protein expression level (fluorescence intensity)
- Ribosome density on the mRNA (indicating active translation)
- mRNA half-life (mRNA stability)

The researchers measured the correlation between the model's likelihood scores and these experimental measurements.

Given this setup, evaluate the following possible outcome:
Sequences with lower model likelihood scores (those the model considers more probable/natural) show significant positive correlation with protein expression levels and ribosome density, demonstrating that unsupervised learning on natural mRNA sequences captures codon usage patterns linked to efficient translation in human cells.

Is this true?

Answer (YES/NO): NO